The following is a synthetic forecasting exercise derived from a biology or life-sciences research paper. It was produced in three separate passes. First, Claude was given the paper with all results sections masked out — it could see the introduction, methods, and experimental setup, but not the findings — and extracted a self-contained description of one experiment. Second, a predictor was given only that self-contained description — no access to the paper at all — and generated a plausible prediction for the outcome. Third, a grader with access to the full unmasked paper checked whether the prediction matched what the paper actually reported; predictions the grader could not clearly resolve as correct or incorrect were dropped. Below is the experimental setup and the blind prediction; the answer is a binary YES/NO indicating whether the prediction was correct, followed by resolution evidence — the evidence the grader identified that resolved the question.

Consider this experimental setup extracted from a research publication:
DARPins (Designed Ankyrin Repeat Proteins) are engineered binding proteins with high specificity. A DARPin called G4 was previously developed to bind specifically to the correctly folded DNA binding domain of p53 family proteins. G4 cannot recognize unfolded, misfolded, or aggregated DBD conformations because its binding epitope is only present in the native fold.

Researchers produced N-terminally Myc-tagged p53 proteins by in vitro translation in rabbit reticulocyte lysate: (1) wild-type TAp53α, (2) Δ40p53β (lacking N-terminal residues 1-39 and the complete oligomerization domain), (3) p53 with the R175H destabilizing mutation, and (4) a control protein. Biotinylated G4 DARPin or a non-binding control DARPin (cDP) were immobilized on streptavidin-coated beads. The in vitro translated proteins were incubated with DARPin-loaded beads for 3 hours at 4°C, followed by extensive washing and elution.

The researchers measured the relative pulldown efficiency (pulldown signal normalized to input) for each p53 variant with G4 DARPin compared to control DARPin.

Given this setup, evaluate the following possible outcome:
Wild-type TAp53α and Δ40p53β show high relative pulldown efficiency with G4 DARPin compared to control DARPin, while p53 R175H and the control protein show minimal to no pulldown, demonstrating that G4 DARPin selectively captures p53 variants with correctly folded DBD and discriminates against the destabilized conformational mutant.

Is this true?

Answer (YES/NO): NO